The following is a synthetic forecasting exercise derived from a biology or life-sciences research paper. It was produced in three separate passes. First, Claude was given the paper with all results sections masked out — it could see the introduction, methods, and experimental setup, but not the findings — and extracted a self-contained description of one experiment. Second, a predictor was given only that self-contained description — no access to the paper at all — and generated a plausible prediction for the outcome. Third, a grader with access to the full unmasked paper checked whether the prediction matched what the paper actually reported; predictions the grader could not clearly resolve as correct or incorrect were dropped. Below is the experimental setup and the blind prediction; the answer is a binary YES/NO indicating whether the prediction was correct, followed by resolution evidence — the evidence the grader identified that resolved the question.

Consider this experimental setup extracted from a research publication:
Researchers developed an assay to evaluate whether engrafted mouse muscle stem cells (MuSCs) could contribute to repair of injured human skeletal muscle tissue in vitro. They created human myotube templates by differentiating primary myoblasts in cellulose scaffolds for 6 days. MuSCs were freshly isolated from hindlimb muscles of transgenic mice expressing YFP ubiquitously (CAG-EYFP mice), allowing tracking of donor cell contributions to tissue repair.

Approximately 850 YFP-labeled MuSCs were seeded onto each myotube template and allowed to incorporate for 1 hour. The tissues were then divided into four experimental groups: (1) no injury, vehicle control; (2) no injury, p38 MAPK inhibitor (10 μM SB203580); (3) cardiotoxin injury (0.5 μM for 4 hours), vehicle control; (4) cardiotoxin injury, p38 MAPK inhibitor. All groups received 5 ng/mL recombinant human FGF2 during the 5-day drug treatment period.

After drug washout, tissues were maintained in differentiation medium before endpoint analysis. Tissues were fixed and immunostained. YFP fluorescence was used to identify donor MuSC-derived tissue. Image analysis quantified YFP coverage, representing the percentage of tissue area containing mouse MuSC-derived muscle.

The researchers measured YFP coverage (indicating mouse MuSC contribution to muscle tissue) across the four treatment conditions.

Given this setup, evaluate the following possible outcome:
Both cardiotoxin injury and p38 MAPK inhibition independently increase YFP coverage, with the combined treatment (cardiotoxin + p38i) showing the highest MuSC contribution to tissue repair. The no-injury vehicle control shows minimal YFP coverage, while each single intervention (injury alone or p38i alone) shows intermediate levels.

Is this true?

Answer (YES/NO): NO